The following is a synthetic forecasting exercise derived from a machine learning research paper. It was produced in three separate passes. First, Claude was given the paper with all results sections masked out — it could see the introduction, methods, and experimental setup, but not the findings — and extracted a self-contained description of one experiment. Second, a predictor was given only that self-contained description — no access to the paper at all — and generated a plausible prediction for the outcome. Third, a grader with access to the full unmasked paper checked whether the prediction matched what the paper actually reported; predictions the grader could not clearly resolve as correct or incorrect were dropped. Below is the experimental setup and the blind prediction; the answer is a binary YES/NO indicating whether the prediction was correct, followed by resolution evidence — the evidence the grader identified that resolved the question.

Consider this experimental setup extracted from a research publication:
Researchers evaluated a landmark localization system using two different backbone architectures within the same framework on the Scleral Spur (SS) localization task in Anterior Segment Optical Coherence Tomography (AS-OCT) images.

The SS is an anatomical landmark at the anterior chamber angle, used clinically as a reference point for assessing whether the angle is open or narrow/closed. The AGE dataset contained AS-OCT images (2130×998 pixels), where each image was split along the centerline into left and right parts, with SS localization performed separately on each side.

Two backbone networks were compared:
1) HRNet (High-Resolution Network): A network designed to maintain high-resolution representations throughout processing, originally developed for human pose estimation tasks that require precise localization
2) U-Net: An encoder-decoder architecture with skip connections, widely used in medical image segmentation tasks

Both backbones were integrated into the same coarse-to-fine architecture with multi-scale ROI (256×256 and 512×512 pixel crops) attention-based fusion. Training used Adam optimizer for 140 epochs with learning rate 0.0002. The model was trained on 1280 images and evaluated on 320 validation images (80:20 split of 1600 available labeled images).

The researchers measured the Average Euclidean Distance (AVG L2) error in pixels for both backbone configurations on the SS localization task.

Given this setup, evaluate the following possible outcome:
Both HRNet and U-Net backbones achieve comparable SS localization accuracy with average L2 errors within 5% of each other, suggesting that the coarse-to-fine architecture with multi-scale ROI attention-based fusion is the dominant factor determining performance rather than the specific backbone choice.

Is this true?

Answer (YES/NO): NO